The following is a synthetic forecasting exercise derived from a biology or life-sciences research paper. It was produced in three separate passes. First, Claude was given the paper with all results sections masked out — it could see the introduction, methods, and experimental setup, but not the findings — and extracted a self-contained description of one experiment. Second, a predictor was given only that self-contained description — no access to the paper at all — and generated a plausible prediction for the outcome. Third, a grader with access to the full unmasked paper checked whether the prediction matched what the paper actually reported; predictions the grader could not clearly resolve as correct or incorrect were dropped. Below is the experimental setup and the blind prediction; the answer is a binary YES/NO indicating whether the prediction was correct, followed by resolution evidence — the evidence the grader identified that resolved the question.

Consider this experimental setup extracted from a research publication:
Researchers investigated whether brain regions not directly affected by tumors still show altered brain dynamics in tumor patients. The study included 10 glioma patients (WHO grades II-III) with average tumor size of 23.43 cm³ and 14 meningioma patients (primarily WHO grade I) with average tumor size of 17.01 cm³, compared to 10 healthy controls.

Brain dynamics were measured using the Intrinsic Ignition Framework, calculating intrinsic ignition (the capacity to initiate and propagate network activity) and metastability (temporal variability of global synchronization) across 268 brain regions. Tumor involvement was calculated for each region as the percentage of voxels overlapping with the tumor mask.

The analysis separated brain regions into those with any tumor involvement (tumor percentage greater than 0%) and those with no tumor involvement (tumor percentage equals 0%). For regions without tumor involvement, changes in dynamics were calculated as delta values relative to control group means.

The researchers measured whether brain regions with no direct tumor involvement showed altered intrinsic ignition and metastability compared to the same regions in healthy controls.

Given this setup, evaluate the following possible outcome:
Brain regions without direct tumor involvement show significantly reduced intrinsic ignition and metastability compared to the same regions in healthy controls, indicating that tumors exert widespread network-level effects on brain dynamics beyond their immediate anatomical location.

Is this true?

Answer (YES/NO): NO